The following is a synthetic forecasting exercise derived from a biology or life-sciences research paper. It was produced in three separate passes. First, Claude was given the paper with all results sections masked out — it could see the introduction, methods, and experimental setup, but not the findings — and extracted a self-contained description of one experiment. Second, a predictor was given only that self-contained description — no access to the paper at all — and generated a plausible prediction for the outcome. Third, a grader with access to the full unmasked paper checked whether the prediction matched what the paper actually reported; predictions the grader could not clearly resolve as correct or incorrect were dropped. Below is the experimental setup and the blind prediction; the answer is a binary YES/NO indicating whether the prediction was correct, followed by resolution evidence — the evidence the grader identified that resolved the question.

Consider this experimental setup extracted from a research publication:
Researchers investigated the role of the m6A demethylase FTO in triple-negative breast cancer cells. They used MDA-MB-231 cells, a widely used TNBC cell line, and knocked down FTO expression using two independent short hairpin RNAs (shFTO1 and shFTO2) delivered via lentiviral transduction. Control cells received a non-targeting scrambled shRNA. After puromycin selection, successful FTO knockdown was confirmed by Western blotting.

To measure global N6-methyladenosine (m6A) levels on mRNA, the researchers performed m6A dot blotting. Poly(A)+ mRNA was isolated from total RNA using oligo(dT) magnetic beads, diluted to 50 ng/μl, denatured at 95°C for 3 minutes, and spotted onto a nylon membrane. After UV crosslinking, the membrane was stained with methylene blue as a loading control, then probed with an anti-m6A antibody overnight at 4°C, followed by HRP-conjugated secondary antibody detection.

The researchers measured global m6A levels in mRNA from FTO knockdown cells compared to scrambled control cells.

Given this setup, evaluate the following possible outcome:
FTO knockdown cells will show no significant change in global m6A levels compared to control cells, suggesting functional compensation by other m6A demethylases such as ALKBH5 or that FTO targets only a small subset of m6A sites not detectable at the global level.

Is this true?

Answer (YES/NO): NO